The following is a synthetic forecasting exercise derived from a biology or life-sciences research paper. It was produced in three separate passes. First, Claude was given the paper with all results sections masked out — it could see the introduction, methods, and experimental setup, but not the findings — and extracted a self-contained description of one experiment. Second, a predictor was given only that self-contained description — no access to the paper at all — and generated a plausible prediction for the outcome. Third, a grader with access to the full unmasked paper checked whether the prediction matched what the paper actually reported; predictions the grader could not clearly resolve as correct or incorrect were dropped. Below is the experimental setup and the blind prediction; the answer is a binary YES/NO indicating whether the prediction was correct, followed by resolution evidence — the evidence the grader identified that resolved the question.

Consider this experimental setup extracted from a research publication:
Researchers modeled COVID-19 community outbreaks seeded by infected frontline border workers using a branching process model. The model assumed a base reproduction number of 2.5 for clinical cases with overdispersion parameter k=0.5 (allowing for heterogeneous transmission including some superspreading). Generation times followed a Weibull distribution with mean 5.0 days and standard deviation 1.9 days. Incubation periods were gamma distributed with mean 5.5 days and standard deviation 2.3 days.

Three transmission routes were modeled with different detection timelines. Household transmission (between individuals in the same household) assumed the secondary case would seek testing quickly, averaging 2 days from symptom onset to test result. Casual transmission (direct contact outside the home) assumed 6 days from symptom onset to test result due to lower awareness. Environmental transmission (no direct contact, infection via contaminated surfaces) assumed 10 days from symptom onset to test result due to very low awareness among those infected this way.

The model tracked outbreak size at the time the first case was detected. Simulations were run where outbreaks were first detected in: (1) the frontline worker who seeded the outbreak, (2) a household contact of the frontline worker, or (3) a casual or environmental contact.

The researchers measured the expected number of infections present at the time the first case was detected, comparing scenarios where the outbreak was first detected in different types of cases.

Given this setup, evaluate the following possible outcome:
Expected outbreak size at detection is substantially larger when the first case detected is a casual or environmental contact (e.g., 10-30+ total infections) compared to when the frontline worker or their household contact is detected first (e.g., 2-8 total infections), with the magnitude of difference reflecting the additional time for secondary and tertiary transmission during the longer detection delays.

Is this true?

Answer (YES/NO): NO